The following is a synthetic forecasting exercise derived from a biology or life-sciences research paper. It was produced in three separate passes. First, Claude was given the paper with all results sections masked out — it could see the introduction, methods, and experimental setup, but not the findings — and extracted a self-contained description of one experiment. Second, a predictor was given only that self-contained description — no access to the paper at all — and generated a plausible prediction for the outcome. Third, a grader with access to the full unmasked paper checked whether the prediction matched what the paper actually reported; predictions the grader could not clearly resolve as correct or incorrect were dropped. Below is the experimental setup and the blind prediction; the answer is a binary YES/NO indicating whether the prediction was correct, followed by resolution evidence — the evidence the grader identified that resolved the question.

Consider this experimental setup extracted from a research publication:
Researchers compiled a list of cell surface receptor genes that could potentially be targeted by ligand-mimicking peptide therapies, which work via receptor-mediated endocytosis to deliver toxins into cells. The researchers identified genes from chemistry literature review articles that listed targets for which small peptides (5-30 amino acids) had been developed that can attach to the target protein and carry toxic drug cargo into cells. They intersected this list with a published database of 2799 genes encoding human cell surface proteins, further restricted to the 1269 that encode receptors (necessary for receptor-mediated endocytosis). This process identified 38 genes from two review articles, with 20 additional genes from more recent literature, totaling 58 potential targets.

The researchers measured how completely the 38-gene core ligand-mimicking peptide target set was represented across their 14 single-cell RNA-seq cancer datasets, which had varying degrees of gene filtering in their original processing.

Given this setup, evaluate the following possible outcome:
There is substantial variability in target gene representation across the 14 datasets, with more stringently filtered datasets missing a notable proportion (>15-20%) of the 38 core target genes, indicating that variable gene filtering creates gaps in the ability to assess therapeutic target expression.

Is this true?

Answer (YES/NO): NO